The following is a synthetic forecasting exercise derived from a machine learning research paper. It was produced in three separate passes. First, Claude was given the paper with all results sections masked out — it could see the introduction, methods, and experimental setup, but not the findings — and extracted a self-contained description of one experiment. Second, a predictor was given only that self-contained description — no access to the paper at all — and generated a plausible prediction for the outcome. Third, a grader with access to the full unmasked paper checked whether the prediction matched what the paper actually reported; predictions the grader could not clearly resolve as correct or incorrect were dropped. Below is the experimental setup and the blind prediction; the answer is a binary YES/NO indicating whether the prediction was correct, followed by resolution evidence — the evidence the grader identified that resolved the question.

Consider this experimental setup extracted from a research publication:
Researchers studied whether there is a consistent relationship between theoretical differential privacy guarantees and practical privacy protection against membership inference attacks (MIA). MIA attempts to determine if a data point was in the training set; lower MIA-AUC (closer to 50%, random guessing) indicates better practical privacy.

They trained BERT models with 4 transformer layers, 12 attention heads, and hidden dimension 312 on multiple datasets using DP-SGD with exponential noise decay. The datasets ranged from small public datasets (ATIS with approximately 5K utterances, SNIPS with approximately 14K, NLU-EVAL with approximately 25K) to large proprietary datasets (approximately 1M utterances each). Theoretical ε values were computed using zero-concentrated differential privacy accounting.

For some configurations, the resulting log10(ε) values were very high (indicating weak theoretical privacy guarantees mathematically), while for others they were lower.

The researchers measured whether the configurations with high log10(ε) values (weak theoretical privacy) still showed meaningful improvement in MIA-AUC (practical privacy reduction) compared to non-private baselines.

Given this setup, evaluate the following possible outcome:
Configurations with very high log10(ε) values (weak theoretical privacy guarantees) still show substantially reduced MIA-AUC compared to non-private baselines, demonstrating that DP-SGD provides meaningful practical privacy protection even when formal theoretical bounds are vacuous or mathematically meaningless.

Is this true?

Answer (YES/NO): YES